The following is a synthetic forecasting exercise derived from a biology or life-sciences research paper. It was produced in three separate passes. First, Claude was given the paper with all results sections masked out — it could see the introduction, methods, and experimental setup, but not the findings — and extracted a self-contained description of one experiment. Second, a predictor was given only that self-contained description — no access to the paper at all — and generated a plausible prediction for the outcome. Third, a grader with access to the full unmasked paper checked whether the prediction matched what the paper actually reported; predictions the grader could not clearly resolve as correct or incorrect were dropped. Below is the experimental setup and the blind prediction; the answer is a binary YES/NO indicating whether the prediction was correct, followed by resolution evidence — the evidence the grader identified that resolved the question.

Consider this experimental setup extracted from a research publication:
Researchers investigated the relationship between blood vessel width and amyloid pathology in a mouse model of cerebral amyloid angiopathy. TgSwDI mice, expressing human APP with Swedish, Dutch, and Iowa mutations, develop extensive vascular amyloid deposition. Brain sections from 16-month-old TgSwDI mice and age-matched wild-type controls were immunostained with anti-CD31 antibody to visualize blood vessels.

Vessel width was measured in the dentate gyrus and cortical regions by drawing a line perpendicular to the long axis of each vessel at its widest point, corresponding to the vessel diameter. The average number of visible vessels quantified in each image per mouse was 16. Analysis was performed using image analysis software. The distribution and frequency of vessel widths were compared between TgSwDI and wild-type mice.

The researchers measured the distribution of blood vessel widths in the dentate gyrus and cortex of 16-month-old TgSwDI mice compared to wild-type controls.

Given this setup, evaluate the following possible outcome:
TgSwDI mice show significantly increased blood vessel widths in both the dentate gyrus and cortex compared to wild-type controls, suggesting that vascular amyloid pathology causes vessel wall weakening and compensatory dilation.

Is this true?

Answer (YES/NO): NO